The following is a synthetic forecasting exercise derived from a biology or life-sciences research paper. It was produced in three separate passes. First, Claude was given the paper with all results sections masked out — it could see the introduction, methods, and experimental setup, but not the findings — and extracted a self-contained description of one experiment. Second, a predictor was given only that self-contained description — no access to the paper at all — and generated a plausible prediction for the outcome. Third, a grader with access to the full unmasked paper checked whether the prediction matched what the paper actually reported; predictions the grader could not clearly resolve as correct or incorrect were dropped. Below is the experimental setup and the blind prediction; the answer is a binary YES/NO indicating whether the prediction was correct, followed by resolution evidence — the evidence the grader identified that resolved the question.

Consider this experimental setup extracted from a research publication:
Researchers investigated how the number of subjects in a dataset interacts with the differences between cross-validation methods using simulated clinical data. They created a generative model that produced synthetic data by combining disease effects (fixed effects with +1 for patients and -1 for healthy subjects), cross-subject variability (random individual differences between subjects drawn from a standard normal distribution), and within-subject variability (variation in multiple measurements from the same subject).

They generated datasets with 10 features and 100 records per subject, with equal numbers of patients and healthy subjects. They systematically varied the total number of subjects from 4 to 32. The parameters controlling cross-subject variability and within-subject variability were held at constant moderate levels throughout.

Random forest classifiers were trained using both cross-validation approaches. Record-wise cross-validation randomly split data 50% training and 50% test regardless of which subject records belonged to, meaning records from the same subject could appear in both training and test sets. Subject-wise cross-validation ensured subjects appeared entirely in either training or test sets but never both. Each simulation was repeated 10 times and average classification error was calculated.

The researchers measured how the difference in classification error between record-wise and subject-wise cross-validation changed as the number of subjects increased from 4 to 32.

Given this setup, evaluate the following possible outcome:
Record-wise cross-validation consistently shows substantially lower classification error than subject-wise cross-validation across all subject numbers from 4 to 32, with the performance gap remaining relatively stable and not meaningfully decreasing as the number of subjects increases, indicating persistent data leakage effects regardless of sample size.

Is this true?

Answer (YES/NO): NO